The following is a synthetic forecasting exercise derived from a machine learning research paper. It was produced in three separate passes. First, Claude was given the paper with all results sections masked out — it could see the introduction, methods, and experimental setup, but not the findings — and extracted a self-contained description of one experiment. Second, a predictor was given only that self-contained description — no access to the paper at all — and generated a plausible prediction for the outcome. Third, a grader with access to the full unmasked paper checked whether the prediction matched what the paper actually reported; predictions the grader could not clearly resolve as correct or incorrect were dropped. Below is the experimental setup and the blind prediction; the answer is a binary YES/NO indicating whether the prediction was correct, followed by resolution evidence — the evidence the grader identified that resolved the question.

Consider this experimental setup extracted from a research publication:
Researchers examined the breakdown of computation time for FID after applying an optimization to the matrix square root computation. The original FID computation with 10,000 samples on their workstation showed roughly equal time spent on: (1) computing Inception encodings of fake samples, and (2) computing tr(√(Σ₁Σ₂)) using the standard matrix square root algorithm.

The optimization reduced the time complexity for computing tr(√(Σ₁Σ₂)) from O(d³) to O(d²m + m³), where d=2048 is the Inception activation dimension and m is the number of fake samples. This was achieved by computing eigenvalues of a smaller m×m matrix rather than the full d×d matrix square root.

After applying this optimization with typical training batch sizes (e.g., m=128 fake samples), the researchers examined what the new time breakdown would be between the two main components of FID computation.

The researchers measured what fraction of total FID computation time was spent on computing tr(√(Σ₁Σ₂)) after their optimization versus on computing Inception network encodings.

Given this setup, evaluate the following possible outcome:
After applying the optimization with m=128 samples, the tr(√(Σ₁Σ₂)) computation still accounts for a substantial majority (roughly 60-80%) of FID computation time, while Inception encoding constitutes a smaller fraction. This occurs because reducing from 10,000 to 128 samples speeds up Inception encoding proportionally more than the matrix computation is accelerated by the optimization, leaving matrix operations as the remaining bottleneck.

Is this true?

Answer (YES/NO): NO